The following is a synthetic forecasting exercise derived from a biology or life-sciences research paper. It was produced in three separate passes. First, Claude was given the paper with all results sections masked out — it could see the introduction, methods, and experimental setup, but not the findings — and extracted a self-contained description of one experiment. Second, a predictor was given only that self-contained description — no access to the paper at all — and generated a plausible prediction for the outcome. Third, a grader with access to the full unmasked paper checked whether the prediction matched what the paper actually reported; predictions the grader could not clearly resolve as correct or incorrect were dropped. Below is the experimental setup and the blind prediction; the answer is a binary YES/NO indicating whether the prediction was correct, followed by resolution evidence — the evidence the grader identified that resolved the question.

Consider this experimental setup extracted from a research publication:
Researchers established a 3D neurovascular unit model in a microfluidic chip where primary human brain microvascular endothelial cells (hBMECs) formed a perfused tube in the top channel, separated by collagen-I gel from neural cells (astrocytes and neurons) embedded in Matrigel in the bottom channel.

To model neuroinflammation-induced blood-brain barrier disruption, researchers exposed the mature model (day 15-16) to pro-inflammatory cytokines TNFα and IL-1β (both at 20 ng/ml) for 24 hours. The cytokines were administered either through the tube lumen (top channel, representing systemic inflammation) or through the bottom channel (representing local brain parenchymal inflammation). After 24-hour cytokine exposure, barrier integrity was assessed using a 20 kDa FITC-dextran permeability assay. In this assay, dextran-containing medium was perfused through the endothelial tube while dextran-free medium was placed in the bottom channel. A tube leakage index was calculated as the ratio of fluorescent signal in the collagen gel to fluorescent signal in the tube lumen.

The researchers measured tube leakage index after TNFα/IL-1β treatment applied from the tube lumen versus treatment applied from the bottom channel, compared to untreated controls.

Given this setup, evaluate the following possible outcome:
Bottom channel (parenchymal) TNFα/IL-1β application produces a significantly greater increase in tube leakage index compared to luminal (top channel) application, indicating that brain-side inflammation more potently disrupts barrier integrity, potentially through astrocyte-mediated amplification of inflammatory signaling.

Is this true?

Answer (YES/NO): NO